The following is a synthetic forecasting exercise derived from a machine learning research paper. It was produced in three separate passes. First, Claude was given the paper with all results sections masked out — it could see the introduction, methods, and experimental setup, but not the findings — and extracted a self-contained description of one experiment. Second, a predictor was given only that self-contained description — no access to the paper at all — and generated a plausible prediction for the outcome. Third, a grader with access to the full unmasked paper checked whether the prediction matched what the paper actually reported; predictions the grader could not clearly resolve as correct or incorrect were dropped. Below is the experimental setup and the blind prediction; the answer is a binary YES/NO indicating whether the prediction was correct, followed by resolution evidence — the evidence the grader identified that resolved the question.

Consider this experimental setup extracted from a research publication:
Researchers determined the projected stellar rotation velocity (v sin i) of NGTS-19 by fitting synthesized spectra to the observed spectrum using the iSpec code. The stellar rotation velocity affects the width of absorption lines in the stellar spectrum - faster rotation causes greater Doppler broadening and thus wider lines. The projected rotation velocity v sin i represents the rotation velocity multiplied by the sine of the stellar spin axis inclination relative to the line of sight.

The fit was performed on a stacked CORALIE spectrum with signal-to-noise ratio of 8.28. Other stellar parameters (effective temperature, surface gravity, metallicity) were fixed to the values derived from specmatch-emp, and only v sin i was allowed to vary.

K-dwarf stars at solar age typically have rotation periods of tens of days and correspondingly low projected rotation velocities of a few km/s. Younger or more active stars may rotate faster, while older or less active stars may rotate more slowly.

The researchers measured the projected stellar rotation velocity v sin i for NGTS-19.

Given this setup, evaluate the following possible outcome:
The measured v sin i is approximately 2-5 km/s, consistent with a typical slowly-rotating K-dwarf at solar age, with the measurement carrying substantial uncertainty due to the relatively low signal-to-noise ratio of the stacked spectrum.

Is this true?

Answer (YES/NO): YES